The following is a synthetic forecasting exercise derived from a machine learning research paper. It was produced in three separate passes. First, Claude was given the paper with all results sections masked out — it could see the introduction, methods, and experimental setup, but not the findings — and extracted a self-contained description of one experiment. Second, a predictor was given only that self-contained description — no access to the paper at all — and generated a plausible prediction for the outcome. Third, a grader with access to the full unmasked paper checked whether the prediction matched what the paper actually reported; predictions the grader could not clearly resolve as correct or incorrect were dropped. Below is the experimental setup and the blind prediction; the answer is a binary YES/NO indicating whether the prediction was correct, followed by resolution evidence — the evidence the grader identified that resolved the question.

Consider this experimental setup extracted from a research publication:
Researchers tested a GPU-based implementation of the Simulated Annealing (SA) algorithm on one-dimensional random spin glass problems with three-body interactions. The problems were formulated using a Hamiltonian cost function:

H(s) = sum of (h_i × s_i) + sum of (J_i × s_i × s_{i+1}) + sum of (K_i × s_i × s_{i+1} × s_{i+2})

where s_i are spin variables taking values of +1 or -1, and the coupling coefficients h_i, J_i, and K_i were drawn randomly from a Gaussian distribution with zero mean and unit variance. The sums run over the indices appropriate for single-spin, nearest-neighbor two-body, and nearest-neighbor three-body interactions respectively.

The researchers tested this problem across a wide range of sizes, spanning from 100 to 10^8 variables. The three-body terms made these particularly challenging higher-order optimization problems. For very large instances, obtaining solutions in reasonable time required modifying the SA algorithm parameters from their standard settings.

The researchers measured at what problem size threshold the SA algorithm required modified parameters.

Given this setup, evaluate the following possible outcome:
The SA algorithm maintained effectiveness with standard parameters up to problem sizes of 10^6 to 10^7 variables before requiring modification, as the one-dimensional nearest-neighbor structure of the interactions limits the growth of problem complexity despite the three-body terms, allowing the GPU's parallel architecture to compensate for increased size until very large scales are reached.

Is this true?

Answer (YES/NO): YES